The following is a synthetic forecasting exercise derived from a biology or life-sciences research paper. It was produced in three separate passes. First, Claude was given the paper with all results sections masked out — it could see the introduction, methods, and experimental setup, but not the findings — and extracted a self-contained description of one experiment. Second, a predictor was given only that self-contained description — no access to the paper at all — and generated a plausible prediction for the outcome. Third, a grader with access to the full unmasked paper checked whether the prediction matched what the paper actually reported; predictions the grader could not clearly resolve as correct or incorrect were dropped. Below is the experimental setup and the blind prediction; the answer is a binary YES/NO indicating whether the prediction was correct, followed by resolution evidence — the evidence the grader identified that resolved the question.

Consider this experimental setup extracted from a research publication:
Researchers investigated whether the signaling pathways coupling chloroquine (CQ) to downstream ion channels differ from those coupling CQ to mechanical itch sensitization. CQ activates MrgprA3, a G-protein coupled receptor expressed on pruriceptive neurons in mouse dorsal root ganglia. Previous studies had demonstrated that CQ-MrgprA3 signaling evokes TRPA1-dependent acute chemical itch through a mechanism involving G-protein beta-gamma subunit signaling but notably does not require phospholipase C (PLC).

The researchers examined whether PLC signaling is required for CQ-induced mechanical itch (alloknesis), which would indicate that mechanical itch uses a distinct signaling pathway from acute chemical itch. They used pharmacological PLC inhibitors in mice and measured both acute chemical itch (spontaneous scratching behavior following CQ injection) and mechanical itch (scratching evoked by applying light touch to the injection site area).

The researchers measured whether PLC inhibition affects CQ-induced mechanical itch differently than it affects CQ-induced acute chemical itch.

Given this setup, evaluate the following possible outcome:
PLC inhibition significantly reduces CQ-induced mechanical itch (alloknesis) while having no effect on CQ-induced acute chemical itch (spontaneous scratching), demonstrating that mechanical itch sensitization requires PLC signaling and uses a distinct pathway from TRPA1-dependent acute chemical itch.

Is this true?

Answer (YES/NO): YES